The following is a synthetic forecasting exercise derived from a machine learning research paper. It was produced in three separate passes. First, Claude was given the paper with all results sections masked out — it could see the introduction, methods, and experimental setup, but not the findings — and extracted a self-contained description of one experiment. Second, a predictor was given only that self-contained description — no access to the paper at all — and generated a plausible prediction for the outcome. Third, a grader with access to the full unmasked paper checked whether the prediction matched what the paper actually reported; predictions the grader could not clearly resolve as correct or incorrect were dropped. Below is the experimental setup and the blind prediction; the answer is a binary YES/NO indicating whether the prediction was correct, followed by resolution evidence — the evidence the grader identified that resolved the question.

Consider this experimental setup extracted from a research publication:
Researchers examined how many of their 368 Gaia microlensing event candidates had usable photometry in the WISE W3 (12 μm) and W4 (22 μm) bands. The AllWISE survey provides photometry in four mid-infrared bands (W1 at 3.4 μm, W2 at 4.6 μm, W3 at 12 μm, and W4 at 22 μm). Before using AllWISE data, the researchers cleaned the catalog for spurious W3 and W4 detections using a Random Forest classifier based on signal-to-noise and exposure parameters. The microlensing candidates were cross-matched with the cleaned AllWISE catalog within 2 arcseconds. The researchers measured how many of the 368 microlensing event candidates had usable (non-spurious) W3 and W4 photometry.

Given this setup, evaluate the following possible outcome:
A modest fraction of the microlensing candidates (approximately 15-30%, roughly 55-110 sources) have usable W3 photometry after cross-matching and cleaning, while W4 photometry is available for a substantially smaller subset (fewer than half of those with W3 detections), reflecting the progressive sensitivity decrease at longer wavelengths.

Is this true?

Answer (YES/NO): NO